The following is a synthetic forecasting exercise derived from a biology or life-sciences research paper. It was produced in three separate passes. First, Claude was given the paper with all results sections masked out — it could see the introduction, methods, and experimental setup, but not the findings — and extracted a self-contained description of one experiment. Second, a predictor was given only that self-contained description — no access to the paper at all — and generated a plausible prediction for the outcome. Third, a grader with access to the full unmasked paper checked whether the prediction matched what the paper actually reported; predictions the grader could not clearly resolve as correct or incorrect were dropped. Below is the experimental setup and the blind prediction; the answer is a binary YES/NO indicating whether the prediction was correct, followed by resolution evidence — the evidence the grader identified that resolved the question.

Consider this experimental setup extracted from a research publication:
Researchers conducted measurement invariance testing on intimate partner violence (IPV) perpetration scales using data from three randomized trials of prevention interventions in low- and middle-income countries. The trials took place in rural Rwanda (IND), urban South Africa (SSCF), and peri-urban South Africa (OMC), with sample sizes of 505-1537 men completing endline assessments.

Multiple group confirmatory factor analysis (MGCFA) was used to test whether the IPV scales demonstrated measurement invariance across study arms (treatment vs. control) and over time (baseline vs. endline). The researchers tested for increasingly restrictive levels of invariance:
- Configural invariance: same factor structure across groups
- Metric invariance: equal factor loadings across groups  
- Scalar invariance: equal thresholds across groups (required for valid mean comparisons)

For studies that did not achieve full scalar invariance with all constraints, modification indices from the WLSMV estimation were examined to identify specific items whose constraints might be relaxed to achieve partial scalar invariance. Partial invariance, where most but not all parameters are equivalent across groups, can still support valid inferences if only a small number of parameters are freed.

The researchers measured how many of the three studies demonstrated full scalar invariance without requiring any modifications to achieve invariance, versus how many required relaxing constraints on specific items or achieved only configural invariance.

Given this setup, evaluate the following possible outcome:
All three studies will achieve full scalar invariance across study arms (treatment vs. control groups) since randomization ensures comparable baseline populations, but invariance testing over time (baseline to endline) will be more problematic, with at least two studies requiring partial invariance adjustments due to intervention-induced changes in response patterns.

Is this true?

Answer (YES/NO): NO